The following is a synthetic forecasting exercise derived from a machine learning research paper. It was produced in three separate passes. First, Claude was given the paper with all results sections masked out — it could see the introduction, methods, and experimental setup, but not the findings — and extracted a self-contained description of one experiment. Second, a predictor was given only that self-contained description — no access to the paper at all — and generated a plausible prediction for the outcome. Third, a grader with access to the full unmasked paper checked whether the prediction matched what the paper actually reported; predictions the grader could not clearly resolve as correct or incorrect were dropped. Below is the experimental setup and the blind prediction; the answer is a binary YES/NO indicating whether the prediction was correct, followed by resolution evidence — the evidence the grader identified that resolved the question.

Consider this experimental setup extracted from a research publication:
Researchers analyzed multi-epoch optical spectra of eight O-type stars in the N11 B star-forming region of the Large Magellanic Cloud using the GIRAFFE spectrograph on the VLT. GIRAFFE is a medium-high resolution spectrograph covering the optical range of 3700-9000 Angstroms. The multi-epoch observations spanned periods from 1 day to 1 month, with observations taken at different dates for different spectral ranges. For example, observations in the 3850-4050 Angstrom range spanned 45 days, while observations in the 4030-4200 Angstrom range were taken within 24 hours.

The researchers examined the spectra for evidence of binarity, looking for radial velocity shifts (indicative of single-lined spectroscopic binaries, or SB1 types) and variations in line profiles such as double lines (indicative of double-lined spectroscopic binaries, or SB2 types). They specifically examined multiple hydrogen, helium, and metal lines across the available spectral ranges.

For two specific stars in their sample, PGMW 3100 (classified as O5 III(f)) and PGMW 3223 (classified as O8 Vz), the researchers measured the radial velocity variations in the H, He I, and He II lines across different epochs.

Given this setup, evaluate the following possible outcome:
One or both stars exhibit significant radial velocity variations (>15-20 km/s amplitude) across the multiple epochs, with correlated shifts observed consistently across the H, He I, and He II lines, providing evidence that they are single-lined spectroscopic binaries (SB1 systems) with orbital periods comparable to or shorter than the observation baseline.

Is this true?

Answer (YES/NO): YES